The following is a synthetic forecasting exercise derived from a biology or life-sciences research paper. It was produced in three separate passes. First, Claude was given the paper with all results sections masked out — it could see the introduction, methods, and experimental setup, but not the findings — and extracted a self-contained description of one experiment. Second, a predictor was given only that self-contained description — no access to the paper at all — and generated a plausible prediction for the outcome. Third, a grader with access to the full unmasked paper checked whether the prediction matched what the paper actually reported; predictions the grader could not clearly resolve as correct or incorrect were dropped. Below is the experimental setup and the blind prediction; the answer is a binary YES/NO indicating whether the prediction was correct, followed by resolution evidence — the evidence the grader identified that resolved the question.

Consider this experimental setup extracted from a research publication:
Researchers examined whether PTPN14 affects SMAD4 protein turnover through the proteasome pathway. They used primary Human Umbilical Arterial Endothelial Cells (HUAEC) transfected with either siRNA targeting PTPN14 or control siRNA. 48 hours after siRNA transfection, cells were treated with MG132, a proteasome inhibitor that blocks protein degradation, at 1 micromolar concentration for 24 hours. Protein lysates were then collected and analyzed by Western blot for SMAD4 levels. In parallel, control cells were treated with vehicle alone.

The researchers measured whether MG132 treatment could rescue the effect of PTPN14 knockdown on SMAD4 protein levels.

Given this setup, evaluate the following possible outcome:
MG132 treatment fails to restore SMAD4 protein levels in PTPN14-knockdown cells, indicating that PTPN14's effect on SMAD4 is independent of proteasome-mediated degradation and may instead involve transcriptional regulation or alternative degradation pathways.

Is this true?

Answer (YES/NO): NO